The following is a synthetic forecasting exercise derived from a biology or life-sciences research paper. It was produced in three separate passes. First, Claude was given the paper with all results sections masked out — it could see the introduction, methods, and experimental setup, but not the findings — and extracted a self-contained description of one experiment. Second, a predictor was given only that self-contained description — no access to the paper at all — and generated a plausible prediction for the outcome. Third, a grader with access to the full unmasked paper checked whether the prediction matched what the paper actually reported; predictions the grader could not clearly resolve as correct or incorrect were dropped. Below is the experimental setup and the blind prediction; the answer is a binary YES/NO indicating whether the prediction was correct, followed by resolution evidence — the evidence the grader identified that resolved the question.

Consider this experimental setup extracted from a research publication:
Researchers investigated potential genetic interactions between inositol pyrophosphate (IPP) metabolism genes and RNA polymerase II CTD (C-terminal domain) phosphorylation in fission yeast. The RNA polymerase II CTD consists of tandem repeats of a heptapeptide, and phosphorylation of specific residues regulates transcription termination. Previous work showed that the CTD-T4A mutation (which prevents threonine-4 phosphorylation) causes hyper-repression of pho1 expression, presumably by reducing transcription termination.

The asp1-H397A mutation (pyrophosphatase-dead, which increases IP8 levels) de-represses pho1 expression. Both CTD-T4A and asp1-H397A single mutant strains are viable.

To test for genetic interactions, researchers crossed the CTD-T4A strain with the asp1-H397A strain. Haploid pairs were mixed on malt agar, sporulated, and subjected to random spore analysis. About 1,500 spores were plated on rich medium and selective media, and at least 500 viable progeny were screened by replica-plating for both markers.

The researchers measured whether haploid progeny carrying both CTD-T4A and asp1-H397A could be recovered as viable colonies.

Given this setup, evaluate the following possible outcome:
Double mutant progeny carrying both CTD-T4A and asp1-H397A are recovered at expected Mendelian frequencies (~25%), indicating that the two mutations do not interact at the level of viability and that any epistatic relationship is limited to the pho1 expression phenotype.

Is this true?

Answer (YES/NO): NO